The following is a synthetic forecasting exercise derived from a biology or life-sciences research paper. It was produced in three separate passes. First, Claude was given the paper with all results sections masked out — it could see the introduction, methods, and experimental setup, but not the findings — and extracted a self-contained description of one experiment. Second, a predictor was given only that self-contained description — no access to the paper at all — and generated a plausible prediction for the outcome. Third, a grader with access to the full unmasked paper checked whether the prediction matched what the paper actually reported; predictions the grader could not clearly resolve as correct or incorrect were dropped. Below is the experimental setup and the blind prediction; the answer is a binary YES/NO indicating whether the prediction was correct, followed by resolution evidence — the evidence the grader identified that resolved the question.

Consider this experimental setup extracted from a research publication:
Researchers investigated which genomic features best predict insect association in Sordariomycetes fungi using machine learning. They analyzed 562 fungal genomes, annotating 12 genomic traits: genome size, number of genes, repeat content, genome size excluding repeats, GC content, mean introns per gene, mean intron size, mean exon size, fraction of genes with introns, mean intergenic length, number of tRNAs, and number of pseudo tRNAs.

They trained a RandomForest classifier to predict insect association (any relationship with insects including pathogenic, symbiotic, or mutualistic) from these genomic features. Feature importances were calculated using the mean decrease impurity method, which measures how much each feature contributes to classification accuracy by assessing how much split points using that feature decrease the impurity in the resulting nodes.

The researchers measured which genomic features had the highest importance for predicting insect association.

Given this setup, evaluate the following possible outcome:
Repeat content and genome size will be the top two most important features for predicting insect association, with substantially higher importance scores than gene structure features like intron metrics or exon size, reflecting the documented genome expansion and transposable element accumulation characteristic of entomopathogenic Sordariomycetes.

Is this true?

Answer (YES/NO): NO